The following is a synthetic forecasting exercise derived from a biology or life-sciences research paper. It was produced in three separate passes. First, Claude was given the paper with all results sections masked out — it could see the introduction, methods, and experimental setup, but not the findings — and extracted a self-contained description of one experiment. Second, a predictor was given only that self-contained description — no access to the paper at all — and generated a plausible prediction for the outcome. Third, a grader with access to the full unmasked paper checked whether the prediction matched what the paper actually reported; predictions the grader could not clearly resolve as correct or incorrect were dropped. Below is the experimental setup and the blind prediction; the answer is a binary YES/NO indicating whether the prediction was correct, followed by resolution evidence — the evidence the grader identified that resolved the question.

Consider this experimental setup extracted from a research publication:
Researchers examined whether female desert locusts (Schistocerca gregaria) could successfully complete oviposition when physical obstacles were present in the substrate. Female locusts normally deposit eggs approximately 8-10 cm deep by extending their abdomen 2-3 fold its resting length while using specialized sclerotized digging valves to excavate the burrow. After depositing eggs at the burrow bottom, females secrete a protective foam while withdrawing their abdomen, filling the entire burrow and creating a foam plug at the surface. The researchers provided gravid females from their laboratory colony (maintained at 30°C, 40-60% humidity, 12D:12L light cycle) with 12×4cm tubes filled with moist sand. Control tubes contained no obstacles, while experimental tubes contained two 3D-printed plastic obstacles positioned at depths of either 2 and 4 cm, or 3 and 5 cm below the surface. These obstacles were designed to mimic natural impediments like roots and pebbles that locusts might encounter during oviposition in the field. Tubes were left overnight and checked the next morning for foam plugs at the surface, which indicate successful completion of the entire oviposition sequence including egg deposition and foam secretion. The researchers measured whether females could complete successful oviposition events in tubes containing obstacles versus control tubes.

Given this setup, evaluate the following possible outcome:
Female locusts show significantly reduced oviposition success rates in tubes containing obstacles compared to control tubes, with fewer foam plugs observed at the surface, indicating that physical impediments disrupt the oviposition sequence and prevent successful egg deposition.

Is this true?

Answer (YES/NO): NO